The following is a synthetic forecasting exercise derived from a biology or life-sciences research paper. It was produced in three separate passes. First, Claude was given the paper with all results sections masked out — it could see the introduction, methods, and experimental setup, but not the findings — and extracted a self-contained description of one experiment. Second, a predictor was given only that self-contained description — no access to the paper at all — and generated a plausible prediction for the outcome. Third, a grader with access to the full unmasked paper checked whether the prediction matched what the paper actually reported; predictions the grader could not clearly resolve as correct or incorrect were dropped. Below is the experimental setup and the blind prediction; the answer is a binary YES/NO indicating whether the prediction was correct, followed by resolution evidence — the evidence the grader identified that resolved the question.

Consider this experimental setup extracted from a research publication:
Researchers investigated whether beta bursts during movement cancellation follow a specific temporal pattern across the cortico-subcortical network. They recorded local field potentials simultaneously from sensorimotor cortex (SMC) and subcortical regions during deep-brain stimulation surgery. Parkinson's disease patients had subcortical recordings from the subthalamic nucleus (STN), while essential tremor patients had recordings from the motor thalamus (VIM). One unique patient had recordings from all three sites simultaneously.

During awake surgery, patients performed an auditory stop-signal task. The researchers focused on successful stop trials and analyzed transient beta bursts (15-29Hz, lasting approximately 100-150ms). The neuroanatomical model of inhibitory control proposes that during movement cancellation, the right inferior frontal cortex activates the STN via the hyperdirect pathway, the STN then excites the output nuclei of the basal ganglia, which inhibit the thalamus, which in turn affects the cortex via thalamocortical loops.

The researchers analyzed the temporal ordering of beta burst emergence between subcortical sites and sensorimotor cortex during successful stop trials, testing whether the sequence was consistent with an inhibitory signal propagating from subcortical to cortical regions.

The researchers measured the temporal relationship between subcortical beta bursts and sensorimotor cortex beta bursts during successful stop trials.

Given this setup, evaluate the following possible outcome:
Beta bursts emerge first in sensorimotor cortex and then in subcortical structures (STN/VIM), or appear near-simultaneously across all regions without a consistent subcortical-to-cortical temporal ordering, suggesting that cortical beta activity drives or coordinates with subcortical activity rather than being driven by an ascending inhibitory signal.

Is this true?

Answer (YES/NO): NO